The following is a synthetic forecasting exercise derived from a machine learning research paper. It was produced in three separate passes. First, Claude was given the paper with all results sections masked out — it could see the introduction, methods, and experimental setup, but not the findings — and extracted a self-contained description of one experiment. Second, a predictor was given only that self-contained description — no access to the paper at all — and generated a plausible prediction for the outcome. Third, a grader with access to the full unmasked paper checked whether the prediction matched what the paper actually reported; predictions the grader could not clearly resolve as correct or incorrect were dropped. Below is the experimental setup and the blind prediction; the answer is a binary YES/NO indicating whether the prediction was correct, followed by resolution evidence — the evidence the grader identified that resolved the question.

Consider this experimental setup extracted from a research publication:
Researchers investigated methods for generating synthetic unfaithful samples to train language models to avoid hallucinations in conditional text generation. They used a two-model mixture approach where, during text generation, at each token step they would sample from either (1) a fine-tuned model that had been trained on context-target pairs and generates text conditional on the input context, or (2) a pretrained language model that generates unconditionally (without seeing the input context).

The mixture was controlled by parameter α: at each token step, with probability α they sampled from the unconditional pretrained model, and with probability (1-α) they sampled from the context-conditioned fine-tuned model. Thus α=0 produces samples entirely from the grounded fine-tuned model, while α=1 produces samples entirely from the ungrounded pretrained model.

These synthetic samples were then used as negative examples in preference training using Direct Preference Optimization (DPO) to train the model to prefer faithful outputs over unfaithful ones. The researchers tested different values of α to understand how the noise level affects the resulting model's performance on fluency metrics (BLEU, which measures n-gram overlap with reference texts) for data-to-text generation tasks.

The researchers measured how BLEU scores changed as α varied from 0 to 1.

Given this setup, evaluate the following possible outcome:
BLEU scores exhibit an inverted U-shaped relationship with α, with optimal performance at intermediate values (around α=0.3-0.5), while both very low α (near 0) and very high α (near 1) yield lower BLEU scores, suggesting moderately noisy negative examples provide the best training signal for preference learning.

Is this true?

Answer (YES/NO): NO